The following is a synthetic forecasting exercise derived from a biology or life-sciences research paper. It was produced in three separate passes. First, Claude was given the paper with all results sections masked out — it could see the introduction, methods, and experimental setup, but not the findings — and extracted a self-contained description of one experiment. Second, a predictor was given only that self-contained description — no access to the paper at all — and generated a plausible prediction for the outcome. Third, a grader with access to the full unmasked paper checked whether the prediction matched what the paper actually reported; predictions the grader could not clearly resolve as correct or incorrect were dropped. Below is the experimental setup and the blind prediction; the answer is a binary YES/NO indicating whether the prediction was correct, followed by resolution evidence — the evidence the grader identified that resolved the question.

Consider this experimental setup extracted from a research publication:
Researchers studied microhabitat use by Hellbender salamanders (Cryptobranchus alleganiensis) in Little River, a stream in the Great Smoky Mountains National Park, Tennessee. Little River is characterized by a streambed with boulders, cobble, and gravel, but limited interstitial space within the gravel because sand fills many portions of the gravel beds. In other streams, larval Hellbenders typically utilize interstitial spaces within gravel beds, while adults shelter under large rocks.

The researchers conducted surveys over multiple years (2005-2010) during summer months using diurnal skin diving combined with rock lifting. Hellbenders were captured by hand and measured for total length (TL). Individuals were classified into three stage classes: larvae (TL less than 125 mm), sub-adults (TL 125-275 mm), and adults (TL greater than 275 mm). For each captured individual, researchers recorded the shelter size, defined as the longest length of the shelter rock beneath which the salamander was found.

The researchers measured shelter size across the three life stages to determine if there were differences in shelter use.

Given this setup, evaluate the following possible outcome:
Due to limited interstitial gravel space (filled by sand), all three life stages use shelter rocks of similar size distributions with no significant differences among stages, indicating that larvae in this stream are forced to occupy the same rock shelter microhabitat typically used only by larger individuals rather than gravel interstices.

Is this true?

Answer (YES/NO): NO